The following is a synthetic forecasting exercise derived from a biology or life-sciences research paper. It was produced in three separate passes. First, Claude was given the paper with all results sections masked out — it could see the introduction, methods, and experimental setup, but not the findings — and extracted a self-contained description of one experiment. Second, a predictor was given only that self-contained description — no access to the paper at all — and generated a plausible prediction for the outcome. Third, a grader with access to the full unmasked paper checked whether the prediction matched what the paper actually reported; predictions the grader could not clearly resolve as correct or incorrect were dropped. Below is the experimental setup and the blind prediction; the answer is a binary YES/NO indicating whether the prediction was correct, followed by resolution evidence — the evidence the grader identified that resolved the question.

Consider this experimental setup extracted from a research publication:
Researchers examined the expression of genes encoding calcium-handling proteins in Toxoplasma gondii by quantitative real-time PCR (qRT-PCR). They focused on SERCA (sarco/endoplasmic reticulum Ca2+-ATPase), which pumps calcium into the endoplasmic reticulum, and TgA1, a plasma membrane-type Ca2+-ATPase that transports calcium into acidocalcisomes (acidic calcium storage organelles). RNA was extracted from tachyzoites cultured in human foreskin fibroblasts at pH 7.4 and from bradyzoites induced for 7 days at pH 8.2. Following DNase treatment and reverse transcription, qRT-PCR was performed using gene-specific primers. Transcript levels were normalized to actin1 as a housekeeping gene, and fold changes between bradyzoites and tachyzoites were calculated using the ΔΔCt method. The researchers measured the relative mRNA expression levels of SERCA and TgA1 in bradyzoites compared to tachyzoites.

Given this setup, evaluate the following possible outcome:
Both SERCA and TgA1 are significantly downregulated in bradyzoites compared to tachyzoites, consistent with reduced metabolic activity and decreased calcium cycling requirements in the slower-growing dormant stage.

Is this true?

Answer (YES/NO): YES